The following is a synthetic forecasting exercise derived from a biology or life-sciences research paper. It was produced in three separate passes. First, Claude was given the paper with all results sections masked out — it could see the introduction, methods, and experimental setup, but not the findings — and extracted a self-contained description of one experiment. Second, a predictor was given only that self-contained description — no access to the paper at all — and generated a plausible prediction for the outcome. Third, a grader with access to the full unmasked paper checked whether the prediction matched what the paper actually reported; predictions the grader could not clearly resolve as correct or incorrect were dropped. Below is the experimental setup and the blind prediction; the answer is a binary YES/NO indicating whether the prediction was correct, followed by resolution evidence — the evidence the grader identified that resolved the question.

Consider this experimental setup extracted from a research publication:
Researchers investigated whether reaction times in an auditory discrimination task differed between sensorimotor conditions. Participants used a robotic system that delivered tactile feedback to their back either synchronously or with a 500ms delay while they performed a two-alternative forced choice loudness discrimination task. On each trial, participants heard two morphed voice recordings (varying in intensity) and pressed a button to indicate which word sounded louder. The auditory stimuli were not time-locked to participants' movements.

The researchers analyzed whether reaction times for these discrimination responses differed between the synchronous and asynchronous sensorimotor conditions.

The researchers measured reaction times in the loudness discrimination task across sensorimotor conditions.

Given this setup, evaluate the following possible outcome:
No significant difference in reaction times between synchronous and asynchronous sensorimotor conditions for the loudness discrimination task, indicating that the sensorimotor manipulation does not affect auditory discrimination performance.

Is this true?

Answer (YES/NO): YES